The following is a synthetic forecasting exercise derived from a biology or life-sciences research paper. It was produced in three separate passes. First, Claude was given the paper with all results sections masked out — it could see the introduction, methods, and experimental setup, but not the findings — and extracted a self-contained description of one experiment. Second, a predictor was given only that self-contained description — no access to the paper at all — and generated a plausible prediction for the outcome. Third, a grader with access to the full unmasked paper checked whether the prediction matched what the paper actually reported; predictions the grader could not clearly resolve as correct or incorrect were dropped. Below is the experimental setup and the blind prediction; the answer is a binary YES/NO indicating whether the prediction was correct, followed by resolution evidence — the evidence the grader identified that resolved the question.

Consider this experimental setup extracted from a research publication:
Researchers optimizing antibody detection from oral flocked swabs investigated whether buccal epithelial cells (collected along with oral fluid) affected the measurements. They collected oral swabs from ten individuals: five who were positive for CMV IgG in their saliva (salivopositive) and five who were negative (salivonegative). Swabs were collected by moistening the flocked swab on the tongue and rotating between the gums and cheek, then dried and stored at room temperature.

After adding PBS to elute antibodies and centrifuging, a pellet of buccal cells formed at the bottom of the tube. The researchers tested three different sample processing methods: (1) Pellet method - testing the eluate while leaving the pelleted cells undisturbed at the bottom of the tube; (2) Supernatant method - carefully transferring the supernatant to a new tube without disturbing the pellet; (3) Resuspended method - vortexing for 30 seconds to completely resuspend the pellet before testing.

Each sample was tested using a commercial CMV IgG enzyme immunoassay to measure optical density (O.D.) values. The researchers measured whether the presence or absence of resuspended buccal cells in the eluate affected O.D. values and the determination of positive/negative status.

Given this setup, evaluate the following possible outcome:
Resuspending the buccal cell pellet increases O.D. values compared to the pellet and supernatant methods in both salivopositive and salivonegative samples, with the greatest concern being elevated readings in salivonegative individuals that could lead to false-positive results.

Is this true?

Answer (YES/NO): NO